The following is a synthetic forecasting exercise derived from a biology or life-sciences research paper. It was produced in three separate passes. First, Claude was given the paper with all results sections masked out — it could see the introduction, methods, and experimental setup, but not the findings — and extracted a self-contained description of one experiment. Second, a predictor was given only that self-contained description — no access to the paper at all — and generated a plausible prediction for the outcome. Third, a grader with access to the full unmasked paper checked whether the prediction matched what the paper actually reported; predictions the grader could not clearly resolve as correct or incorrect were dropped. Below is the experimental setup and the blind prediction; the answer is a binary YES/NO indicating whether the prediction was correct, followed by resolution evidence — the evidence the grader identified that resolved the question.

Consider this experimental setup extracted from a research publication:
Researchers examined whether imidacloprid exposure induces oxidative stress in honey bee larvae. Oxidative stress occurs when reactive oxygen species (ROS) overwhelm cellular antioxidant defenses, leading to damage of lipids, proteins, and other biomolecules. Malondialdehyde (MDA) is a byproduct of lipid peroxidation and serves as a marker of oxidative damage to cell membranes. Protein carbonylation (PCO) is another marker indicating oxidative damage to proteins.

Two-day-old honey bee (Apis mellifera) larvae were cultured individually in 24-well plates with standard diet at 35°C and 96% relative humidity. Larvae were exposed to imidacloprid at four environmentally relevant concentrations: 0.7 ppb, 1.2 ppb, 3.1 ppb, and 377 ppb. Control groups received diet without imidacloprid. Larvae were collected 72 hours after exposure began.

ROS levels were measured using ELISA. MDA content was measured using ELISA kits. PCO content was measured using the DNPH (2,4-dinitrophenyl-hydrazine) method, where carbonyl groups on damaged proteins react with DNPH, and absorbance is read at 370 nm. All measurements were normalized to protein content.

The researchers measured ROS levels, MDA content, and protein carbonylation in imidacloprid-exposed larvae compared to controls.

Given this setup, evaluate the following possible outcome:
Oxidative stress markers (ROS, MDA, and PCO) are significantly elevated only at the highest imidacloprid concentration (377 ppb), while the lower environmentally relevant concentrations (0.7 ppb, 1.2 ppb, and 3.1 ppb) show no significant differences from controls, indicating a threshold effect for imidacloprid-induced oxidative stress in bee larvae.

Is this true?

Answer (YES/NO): NO